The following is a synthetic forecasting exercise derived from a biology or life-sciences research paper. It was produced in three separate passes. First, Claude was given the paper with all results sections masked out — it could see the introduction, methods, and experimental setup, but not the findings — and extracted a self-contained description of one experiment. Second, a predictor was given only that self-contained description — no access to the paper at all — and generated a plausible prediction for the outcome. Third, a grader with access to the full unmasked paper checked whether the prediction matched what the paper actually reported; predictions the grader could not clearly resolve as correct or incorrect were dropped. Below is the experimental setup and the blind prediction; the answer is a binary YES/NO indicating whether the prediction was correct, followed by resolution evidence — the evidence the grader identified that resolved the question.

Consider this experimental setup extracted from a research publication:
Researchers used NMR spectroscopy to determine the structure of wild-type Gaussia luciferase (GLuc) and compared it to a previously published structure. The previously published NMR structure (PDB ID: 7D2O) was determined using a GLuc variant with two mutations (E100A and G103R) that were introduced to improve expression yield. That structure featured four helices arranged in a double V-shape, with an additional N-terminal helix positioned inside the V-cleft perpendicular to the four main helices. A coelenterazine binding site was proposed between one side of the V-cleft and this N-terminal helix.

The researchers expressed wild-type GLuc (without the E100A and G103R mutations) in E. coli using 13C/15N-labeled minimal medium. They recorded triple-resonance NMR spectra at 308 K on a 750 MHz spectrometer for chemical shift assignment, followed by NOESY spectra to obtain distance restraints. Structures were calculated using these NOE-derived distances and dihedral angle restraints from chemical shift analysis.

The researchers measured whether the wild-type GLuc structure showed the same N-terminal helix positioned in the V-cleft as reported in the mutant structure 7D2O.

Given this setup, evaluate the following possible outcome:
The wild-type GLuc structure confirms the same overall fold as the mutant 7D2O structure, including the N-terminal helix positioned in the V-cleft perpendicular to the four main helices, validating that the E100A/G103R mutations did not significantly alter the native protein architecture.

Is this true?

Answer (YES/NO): NO